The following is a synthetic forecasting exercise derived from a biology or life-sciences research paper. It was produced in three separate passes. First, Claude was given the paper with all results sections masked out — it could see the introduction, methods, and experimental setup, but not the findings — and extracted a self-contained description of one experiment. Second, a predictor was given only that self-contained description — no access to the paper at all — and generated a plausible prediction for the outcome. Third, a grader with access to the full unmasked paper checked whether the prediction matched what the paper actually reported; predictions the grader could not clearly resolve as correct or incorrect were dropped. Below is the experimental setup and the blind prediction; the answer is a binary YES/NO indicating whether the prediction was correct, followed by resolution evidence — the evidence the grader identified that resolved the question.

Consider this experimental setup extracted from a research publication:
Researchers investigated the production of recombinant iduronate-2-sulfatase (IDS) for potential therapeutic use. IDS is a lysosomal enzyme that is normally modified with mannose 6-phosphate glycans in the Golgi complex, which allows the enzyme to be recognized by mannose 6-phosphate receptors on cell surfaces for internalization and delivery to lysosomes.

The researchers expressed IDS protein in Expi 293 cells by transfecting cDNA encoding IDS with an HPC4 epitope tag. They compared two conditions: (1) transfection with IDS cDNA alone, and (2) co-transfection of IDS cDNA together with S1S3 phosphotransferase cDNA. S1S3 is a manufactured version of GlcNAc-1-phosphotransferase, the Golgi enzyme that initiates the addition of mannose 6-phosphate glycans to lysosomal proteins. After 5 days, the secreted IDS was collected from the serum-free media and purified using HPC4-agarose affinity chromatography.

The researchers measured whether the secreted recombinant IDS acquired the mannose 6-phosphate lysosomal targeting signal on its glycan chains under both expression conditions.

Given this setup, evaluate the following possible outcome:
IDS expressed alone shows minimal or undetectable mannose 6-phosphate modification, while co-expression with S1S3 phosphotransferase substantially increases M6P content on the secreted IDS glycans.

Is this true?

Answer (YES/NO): YES